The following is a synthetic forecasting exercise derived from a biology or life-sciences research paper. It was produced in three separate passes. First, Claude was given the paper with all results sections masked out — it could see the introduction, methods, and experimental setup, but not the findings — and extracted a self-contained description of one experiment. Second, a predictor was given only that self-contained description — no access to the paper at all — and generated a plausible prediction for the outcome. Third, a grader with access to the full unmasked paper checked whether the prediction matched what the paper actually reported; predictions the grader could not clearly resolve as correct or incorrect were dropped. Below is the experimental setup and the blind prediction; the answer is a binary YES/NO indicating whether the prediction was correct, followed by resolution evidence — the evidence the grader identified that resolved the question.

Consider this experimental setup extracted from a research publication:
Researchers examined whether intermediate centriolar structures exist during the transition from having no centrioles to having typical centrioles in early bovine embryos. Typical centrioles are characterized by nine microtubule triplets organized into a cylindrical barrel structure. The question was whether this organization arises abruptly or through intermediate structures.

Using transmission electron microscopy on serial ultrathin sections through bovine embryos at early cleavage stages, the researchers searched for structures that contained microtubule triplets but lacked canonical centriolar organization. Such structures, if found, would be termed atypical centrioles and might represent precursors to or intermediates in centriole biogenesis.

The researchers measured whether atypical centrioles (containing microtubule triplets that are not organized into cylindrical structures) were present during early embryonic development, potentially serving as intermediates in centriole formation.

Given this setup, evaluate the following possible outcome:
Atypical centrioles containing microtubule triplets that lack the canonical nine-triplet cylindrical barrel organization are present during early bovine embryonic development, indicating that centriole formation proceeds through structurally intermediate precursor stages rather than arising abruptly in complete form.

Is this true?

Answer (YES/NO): YES